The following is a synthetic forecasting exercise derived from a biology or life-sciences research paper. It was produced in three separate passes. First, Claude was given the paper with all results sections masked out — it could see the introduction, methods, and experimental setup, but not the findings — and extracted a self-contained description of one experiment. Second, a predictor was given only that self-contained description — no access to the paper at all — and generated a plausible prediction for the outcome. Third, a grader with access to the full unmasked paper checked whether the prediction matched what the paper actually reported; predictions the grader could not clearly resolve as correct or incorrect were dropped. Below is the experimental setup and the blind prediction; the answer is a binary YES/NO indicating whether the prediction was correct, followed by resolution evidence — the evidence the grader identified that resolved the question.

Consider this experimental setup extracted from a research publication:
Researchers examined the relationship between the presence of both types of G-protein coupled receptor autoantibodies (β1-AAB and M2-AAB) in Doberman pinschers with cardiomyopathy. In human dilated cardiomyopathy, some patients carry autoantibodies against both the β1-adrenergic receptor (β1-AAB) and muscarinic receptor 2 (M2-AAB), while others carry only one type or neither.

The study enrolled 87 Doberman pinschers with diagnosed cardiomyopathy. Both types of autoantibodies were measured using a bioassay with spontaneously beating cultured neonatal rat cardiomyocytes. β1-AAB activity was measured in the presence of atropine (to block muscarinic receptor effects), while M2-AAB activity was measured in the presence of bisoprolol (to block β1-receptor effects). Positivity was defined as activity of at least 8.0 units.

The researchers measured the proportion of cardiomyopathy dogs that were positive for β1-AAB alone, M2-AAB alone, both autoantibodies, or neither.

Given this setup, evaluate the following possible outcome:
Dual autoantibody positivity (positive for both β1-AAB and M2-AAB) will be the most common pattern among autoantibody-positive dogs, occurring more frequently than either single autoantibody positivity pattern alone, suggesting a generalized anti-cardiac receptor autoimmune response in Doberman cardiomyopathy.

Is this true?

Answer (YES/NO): NO